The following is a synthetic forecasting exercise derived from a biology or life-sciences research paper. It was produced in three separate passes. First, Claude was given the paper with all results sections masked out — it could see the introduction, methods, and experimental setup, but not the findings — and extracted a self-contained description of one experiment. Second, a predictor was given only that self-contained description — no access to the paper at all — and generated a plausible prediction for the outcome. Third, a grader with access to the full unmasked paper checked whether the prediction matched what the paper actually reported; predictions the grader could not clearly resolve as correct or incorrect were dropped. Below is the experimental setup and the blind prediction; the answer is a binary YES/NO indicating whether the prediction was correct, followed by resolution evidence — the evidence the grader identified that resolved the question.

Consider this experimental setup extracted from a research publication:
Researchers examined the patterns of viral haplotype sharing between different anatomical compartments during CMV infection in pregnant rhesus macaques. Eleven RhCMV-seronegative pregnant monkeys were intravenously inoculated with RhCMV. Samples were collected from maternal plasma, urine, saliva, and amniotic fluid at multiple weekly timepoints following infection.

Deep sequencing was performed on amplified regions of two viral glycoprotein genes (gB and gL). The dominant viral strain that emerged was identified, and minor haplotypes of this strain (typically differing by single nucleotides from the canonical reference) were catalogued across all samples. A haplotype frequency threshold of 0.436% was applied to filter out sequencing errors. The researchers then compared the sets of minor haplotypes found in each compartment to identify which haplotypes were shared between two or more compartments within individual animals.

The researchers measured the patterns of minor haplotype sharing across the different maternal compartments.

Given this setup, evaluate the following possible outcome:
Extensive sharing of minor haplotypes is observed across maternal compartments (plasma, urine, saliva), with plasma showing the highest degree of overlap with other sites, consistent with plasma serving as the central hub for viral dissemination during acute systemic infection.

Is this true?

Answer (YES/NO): NO